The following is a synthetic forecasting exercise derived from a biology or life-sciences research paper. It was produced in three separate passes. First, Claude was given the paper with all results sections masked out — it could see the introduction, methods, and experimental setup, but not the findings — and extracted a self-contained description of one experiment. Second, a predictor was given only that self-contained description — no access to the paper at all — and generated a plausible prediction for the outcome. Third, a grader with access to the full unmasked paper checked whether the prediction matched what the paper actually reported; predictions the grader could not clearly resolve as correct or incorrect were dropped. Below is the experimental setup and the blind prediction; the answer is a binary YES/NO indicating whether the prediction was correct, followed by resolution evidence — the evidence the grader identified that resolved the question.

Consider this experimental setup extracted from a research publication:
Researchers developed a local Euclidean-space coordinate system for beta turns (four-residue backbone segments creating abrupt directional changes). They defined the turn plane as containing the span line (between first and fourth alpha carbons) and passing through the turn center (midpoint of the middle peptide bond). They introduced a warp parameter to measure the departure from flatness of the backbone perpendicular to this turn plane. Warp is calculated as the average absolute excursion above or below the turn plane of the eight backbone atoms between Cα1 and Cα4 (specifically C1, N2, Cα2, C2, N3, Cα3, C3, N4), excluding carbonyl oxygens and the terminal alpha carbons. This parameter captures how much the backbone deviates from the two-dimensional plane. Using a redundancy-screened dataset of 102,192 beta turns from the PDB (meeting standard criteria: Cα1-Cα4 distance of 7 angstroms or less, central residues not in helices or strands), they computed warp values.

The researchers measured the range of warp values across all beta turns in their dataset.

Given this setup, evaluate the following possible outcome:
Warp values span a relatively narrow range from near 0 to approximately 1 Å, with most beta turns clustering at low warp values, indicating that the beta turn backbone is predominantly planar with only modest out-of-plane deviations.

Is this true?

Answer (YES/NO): NO